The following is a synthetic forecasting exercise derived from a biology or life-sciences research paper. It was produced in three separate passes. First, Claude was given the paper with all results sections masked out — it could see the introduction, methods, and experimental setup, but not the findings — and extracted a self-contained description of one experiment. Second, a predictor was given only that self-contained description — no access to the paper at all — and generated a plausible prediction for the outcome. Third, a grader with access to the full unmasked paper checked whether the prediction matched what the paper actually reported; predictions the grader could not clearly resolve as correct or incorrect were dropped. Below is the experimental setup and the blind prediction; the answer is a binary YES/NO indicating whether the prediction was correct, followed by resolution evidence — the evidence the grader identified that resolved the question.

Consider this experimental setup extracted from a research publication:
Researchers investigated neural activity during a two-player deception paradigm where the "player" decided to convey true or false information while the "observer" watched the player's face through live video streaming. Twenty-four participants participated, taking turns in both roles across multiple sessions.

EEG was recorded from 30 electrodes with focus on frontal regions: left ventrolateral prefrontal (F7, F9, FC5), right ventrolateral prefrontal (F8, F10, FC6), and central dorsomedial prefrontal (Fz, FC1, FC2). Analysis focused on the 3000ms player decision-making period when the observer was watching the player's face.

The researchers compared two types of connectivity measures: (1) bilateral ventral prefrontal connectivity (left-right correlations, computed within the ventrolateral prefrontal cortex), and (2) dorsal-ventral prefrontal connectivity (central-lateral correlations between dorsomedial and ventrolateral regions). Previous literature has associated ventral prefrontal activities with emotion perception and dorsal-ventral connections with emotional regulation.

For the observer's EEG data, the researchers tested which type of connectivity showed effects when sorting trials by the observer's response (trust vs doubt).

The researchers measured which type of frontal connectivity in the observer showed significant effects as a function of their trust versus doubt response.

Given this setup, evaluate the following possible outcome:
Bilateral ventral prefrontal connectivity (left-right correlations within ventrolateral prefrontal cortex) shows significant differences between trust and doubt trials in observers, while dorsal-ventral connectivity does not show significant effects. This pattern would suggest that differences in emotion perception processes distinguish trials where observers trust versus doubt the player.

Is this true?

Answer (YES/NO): YES